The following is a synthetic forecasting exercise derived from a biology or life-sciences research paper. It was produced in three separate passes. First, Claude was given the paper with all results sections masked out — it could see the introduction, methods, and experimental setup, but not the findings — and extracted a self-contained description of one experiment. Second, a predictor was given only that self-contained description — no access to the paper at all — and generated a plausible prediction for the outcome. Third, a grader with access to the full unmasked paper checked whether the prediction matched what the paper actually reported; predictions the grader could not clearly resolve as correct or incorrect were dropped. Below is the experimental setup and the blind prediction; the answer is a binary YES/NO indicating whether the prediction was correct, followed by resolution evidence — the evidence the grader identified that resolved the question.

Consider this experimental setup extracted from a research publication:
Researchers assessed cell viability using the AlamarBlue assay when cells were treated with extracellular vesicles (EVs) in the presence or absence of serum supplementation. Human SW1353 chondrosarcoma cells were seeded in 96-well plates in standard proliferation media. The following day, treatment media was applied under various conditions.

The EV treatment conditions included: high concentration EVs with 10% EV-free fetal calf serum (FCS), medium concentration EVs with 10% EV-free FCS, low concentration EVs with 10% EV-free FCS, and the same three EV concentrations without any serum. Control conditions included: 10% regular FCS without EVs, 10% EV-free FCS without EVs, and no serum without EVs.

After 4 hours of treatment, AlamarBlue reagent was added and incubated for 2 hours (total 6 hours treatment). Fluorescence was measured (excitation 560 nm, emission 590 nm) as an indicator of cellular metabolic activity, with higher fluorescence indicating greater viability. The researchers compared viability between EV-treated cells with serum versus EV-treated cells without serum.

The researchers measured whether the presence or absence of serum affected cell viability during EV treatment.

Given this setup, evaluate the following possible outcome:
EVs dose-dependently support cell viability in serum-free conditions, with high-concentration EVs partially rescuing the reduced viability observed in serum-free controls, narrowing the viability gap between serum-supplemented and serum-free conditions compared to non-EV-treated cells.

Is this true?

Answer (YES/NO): NO